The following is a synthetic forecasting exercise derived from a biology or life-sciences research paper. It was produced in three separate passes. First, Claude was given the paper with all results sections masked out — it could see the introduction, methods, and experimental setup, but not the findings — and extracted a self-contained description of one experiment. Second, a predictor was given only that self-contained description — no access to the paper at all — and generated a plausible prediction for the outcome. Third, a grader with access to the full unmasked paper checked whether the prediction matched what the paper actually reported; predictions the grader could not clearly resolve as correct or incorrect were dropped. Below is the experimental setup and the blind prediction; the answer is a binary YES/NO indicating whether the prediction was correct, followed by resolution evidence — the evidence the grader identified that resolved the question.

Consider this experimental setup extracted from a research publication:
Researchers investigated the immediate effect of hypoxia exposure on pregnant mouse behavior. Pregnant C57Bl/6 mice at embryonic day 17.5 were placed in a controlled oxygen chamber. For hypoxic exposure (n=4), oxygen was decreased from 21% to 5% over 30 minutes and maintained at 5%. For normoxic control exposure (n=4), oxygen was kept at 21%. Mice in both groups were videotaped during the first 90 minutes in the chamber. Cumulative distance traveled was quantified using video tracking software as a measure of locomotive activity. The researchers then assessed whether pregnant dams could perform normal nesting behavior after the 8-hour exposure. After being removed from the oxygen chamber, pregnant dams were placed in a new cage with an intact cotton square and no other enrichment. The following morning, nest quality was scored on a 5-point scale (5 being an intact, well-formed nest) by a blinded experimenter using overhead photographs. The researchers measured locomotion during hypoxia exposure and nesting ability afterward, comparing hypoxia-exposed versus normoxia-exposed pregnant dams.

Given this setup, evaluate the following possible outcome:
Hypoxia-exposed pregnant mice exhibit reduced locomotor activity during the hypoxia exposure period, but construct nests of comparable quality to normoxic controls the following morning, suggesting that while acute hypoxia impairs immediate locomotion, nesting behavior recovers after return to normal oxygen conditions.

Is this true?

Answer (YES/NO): YES